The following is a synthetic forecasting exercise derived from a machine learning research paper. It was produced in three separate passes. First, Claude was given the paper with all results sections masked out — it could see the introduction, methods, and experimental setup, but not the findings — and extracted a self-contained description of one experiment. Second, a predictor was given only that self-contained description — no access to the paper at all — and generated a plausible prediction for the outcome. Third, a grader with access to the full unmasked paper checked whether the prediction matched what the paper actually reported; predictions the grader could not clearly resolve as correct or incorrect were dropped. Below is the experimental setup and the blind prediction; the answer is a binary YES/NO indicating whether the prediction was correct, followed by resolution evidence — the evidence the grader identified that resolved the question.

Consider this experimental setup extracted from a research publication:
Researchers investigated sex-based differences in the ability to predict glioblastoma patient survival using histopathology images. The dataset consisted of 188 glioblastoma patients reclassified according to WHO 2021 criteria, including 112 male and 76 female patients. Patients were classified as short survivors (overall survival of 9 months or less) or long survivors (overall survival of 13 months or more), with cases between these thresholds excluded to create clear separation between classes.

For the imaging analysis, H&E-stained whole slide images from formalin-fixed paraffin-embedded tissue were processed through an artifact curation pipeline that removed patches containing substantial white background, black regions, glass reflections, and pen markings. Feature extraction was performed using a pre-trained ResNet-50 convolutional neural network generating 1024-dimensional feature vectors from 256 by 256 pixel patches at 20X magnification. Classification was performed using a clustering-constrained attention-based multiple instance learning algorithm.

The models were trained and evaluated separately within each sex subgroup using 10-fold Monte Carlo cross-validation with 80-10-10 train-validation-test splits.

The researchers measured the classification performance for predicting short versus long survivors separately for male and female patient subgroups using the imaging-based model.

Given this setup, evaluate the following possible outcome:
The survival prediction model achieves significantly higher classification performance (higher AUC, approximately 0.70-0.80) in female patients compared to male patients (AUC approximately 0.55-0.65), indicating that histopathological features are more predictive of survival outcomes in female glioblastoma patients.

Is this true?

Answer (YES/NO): YES